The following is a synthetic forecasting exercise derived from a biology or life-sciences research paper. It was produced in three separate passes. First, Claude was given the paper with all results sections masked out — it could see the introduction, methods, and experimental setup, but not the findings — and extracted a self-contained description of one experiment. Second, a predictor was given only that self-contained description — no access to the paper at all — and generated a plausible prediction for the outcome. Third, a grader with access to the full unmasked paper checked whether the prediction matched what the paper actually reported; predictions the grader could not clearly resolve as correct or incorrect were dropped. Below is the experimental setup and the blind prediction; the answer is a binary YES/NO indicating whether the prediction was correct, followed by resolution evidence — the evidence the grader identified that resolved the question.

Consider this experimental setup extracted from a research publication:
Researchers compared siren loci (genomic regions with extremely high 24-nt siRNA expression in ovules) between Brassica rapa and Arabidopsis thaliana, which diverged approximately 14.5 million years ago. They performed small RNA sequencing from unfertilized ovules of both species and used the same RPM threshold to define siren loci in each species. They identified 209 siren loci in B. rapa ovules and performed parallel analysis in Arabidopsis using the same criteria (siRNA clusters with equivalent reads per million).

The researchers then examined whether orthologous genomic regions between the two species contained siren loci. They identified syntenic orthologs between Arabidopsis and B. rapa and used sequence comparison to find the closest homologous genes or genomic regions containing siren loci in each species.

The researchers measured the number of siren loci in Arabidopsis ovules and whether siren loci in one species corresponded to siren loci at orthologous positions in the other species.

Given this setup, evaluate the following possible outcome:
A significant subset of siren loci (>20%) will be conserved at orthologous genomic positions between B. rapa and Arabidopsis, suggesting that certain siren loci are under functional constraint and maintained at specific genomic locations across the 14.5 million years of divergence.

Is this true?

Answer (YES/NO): NO